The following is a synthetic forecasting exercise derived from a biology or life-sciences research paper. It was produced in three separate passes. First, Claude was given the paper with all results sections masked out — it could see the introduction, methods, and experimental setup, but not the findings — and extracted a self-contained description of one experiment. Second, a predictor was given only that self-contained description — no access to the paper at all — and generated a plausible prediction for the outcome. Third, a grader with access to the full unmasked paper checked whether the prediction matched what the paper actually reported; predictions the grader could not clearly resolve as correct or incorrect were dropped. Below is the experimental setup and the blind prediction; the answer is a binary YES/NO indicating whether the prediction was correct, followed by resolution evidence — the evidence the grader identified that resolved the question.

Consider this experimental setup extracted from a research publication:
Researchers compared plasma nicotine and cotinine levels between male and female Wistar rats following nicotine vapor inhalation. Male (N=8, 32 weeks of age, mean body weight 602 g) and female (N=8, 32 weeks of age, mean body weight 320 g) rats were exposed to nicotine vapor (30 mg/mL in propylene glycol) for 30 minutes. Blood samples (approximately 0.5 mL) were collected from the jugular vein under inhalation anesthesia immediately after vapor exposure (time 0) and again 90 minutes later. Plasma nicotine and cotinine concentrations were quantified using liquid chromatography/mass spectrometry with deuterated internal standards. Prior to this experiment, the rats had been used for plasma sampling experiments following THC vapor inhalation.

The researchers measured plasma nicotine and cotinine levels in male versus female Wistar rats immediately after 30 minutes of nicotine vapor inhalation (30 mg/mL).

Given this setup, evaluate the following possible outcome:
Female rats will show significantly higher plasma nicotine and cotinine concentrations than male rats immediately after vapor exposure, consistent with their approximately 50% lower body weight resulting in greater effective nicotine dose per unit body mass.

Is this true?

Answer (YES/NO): NO